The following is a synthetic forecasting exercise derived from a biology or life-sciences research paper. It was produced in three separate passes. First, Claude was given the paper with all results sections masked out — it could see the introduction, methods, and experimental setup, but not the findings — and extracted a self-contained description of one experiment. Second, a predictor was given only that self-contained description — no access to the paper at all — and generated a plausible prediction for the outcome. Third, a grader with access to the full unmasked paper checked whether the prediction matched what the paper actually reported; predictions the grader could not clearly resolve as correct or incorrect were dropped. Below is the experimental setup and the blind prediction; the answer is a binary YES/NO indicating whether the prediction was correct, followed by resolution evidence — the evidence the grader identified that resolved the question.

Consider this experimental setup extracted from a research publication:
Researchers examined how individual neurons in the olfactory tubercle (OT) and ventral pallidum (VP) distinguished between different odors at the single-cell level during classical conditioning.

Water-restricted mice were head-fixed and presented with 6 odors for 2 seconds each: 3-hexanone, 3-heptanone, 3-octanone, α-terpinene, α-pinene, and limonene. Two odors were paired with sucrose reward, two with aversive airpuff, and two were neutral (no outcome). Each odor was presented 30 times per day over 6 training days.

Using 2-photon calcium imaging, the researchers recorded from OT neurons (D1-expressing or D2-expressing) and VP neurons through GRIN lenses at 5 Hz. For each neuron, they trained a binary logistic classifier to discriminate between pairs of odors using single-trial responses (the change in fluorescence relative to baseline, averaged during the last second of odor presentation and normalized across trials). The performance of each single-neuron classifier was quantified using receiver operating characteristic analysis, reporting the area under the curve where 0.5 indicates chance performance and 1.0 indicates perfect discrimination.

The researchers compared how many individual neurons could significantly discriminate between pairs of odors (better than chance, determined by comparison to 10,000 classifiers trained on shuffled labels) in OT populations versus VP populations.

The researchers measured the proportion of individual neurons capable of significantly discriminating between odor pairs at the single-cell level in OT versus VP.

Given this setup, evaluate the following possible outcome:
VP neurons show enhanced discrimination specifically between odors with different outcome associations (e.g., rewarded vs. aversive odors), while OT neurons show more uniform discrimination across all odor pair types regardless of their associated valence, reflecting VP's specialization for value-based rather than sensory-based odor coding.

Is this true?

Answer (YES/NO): YES